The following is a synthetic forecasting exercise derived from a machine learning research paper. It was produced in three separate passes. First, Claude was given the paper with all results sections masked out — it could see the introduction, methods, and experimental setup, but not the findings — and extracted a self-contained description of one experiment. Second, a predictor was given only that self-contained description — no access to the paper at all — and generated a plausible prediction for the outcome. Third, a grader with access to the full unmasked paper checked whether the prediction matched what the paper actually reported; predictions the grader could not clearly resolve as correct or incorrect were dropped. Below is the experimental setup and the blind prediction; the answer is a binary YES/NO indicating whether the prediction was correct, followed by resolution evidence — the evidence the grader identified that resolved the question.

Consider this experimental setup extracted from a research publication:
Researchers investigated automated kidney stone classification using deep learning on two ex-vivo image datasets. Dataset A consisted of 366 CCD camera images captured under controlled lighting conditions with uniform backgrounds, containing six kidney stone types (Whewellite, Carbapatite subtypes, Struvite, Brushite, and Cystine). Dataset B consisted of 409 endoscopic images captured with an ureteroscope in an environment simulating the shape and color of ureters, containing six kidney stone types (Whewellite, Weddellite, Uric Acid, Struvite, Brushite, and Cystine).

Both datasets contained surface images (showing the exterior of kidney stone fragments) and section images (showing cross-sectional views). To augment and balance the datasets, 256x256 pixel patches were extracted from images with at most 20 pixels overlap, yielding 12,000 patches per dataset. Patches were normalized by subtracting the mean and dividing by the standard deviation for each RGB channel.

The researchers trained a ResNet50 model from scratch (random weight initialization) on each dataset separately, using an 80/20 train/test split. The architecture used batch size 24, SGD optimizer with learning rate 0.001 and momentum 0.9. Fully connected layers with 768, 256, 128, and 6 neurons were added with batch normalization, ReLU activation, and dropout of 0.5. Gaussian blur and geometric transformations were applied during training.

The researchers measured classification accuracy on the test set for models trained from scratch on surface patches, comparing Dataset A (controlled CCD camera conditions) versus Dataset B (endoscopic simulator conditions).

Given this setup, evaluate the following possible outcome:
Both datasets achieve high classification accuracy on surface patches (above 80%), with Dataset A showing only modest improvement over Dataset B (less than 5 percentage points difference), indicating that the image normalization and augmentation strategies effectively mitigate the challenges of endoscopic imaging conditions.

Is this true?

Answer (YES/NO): NO